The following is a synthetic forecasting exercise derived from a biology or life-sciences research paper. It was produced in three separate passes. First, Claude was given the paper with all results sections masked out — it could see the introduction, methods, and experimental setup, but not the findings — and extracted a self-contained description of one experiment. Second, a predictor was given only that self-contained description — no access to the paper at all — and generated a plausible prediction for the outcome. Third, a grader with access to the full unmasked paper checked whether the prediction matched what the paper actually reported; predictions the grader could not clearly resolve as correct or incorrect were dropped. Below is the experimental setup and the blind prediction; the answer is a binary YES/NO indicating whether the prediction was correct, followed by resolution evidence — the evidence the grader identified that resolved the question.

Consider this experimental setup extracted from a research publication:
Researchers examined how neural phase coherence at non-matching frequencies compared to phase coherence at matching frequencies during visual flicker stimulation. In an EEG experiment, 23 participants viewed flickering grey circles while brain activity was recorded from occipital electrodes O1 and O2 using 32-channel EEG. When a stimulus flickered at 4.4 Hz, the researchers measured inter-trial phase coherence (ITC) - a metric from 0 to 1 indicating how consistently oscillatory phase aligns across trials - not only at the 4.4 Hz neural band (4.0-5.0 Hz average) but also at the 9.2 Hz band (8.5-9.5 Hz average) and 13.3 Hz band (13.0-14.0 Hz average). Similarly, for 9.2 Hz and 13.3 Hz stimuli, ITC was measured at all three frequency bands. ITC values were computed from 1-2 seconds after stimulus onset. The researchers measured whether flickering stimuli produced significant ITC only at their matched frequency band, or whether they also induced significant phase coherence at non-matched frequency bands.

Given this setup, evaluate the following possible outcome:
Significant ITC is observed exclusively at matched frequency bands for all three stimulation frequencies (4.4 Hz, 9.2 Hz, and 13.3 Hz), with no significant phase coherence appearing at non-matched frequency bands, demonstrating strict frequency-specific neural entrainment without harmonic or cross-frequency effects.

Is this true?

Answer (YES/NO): NO